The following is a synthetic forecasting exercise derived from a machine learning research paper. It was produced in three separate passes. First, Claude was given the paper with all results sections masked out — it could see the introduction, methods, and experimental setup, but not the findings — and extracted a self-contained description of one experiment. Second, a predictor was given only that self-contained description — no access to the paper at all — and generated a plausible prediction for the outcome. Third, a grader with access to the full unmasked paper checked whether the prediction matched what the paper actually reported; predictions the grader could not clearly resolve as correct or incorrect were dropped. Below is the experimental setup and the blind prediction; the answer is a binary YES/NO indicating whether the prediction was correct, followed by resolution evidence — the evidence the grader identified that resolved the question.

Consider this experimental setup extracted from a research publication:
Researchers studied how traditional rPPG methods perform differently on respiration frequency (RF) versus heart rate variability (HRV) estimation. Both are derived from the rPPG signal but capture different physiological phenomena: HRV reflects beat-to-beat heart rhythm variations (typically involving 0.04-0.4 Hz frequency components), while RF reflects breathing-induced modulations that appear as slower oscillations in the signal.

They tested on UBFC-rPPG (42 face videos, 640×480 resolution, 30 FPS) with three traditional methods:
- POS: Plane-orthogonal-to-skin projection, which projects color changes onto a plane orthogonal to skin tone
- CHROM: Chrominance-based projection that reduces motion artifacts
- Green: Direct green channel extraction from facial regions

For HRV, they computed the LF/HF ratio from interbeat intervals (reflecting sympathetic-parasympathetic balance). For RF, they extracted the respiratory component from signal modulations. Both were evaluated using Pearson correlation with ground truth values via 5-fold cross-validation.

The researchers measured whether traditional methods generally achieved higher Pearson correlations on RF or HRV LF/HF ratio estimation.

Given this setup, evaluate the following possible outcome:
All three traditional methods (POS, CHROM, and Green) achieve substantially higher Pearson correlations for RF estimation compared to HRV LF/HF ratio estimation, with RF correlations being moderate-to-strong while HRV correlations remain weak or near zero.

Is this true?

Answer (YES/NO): NO